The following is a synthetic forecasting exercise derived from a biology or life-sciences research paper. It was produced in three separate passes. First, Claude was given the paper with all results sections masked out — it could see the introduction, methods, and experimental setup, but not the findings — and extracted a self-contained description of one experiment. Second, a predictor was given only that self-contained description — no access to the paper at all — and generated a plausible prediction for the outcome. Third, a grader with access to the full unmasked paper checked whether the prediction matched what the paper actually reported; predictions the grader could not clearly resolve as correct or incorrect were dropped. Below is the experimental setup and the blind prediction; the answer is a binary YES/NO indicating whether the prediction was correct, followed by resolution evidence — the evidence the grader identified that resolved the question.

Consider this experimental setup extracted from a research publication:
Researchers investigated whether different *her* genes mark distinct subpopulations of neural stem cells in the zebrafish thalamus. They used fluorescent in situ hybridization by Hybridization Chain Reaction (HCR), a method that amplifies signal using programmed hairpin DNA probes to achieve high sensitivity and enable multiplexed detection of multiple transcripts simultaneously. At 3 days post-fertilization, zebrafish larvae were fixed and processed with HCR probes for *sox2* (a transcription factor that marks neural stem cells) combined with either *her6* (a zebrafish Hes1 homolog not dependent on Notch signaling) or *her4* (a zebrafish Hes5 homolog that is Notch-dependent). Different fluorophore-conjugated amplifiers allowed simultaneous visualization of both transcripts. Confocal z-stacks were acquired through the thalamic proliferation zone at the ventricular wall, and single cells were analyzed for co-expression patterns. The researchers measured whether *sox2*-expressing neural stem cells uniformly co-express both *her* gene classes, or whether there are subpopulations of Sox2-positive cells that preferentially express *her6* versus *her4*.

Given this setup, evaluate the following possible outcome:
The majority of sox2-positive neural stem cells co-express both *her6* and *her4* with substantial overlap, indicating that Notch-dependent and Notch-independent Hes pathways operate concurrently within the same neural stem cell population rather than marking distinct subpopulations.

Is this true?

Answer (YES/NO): NO